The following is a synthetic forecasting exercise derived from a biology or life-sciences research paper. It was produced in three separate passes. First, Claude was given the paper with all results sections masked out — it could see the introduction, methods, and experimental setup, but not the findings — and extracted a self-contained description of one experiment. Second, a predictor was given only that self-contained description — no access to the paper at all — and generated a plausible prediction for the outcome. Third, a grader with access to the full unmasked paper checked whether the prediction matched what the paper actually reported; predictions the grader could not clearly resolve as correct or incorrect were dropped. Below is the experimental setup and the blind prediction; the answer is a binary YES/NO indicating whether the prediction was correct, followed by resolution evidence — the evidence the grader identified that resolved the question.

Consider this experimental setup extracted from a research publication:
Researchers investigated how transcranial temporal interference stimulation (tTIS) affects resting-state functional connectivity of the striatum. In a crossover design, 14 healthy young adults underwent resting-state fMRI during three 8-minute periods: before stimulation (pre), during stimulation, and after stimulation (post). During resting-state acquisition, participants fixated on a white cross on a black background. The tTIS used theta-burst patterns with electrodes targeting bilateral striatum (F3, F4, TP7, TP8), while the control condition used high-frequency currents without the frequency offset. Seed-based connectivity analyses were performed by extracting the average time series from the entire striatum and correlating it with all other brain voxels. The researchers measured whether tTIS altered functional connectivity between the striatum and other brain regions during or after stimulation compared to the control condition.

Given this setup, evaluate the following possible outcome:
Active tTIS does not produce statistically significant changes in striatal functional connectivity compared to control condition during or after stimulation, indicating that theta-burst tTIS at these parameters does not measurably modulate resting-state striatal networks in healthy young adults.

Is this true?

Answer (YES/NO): YES